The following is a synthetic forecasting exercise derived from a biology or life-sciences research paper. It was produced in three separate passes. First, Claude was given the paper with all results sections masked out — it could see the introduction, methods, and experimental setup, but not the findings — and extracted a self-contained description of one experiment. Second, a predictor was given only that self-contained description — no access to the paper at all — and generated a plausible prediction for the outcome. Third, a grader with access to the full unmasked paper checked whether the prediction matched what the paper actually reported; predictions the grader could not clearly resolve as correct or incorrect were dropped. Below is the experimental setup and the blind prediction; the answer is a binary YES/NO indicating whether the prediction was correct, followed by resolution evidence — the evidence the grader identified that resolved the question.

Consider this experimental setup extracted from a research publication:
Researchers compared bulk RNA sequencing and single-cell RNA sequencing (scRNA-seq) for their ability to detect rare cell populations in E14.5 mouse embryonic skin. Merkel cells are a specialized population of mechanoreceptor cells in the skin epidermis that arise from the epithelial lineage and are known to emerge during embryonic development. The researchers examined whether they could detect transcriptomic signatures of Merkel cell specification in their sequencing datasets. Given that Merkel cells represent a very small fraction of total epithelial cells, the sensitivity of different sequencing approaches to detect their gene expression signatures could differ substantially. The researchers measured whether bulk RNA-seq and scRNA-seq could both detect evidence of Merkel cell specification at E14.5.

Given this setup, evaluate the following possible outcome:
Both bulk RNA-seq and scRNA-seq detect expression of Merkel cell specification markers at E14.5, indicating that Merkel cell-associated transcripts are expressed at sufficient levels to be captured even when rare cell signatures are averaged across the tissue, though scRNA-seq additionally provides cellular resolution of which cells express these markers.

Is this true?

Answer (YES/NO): NO